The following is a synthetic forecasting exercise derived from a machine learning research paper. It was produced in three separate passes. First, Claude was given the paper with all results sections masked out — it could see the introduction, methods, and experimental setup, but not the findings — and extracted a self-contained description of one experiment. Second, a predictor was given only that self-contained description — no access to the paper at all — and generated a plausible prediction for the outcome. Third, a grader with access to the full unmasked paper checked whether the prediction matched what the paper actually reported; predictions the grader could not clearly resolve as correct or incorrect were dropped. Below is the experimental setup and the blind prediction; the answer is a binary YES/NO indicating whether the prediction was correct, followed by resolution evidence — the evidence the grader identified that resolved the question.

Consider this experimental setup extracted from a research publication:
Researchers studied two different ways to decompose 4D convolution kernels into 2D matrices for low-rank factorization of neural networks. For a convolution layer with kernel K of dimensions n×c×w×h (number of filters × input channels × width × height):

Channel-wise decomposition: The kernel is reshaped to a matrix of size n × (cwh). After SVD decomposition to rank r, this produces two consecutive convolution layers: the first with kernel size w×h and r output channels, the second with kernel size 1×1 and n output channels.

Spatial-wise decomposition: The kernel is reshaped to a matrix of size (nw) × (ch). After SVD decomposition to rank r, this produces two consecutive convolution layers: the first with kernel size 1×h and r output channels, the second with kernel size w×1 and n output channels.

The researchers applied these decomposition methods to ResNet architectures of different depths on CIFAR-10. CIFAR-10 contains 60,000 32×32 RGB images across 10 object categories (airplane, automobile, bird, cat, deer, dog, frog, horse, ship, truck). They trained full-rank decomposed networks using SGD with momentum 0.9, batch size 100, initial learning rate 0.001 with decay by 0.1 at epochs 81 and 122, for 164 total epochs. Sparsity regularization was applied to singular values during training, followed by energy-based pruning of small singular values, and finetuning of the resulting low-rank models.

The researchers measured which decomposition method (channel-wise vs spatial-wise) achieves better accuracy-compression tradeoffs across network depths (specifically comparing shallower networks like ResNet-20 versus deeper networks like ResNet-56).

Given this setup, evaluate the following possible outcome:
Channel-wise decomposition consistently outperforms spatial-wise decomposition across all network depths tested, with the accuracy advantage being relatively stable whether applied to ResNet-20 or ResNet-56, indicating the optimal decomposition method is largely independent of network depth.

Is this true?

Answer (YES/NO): NO